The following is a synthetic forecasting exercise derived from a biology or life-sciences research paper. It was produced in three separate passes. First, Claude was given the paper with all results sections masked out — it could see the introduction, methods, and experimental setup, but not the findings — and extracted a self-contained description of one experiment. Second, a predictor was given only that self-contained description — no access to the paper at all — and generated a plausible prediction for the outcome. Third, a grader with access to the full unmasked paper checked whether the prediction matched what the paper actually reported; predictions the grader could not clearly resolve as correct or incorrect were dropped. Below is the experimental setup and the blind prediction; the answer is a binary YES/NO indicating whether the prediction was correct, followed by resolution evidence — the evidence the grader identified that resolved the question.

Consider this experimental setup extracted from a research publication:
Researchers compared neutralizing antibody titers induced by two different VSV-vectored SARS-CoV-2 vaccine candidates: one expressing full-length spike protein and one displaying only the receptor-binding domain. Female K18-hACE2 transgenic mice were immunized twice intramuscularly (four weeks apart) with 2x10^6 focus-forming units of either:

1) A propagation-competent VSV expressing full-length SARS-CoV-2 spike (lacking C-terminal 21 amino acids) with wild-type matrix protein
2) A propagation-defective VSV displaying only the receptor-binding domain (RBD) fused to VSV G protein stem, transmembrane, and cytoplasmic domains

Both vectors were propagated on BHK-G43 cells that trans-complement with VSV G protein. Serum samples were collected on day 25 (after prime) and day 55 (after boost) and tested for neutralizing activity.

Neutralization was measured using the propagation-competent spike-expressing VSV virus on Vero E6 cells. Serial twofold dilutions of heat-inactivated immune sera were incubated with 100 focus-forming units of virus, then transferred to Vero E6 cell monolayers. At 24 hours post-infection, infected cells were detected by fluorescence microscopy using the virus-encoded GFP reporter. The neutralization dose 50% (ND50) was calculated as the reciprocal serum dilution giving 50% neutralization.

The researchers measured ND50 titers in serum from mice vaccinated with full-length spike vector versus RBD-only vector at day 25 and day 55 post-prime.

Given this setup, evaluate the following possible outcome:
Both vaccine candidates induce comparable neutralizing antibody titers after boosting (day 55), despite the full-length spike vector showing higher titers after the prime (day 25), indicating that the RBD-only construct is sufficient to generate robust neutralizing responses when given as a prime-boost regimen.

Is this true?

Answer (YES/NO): NO